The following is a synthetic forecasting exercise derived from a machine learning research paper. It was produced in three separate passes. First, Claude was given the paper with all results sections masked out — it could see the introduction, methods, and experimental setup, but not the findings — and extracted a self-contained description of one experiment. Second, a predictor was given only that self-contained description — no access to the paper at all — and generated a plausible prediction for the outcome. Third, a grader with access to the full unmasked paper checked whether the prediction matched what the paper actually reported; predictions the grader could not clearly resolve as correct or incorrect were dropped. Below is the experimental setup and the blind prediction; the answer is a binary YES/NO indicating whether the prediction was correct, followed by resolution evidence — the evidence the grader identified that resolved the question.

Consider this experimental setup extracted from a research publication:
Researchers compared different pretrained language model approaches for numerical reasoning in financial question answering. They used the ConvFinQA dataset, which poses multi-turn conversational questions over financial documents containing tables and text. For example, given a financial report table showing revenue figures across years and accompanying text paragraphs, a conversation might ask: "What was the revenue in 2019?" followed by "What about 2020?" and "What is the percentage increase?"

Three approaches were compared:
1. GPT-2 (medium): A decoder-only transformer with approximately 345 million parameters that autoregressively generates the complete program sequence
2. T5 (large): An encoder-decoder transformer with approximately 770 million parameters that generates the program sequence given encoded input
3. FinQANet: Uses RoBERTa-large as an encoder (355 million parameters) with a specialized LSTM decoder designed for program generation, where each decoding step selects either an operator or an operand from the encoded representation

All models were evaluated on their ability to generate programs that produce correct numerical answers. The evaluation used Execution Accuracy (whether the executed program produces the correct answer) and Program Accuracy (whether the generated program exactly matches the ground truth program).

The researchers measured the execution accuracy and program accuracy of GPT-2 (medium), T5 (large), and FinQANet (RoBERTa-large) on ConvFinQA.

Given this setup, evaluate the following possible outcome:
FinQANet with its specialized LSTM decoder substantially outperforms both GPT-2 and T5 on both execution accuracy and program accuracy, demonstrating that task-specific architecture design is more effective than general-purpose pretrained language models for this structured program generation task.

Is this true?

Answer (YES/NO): YES